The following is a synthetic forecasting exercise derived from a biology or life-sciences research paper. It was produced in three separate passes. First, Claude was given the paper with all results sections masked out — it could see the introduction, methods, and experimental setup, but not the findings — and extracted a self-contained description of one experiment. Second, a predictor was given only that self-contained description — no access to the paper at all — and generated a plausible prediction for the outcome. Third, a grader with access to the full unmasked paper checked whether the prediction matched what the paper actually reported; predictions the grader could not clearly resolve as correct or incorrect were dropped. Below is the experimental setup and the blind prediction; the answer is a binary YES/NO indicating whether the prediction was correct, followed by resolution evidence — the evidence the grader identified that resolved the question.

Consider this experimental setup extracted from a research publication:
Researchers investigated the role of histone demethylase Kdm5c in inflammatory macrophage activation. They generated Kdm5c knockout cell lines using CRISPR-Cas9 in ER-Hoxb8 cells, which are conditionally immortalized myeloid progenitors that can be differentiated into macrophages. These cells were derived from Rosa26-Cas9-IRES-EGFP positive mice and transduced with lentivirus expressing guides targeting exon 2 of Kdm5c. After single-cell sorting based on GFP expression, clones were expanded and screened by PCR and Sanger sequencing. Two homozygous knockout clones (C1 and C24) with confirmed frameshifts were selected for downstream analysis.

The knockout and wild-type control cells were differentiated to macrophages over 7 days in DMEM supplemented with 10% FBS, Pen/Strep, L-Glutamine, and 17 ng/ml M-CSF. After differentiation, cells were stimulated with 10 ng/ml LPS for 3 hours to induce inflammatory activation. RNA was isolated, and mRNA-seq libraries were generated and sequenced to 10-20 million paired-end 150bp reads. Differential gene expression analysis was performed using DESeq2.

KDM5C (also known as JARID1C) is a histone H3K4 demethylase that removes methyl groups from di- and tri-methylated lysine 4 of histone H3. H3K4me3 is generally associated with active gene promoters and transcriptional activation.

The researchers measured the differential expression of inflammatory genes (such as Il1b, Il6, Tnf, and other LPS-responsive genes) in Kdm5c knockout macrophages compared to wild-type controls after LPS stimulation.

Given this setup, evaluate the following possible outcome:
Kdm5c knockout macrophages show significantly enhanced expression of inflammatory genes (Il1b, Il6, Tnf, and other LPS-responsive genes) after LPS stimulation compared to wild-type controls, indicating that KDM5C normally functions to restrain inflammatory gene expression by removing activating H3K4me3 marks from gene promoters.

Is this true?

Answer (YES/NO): NO